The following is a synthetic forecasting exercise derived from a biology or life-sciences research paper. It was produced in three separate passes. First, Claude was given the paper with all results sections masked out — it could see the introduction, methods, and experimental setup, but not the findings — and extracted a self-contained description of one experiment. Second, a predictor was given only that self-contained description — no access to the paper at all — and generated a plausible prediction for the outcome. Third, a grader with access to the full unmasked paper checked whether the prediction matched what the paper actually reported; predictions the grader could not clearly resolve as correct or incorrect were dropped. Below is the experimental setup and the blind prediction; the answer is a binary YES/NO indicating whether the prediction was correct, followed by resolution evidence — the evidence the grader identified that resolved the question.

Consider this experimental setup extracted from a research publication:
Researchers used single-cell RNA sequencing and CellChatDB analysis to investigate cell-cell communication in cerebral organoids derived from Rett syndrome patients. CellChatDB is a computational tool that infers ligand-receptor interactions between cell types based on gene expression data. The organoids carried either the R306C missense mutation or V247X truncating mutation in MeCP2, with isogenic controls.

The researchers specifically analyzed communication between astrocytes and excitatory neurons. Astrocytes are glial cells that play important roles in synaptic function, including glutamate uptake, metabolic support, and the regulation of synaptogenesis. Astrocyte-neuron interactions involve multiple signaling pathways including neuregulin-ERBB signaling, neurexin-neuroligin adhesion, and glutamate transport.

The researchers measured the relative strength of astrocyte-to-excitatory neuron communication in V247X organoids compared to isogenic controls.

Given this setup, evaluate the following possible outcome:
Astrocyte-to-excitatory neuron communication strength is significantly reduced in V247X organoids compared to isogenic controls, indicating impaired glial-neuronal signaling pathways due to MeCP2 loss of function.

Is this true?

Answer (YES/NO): YES